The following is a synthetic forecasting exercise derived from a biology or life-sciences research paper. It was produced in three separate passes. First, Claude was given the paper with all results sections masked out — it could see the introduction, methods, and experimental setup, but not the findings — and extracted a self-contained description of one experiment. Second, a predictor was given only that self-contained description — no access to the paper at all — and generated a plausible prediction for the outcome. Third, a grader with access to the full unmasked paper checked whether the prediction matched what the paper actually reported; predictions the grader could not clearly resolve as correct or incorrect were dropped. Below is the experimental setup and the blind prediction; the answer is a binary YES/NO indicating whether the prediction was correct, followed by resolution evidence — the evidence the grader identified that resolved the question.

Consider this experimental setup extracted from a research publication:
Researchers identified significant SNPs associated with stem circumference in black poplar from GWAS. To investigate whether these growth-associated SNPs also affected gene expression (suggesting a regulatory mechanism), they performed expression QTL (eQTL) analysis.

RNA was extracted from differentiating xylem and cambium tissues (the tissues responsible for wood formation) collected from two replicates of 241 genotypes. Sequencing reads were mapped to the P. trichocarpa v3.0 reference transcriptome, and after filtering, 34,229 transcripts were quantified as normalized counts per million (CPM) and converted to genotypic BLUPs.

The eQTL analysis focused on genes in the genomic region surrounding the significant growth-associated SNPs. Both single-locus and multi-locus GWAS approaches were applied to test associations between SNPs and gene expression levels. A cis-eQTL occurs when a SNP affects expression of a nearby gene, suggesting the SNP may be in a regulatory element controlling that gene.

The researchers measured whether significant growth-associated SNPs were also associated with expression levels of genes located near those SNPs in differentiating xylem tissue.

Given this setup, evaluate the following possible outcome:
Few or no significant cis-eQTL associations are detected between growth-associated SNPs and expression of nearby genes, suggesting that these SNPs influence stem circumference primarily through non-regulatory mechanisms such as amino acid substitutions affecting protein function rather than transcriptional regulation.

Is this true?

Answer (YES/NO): NO